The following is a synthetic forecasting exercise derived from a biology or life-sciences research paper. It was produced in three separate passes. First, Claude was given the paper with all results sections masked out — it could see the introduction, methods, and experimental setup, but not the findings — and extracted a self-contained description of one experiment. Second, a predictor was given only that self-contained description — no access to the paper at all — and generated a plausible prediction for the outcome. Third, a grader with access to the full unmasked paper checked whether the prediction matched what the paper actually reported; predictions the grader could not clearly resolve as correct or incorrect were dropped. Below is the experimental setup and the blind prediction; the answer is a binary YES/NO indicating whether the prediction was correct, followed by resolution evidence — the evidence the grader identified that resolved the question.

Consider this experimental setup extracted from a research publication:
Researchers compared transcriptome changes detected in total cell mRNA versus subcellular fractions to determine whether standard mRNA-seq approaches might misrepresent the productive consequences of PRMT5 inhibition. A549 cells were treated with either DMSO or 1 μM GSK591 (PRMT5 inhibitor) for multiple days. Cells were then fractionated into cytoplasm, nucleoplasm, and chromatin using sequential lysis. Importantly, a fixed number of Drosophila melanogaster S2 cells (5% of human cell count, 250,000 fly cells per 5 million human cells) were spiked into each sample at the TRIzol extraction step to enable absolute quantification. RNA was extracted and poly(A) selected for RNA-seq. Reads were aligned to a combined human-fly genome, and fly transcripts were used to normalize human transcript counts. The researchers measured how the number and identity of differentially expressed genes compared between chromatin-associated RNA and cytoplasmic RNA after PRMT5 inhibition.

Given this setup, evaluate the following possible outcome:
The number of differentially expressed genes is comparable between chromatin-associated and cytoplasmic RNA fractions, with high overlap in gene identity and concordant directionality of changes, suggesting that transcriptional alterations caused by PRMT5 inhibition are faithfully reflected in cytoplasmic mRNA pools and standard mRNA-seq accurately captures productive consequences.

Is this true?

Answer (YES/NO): NO